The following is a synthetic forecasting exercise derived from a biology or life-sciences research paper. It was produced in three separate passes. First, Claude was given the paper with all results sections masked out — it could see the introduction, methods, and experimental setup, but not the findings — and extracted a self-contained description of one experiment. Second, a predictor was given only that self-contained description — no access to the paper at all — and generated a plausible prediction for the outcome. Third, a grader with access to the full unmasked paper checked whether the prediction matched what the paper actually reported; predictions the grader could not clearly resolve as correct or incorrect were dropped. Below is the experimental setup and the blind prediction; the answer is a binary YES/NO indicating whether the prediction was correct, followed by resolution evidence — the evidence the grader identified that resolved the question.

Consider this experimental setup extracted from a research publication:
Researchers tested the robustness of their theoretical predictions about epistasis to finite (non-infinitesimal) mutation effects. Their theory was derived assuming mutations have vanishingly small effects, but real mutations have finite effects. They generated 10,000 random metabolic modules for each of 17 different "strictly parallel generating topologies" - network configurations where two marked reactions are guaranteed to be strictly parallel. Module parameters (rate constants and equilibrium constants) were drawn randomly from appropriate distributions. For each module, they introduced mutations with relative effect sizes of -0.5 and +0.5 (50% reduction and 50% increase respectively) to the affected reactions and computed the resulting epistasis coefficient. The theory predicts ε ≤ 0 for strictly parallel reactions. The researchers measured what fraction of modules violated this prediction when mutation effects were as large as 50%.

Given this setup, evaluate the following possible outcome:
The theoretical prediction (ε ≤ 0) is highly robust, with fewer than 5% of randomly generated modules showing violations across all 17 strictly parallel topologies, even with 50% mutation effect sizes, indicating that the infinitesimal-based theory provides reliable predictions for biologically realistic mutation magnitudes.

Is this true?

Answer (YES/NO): YES